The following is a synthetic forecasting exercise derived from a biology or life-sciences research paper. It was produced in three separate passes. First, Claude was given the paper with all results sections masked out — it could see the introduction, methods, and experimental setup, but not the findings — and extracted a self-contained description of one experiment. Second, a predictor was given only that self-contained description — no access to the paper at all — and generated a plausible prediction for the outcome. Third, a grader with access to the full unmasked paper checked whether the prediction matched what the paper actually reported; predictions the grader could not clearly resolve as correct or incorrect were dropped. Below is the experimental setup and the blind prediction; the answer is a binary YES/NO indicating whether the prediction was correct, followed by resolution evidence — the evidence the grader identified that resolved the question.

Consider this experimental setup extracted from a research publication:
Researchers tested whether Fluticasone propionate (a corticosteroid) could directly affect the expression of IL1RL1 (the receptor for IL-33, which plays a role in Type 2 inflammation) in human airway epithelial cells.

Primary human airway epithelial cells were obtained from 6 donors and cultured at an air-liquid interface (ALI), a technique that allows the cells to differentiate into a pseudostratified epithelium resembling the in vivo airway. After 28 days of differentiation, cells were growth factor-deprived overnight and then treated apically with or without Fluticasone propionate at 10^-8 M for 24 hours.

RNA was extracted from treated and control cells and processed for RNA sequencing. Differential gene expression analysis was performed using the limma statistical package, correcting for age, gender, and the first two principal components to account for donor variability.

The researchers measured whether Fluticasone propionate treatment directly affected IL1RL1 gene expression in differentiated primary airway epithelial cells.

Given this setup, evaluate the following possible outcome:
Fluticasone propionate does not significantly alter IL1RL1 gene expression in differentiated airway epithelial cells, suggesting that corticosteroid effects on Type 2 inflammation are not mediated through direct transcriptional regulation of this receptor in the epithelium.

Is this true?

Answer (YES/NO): NO